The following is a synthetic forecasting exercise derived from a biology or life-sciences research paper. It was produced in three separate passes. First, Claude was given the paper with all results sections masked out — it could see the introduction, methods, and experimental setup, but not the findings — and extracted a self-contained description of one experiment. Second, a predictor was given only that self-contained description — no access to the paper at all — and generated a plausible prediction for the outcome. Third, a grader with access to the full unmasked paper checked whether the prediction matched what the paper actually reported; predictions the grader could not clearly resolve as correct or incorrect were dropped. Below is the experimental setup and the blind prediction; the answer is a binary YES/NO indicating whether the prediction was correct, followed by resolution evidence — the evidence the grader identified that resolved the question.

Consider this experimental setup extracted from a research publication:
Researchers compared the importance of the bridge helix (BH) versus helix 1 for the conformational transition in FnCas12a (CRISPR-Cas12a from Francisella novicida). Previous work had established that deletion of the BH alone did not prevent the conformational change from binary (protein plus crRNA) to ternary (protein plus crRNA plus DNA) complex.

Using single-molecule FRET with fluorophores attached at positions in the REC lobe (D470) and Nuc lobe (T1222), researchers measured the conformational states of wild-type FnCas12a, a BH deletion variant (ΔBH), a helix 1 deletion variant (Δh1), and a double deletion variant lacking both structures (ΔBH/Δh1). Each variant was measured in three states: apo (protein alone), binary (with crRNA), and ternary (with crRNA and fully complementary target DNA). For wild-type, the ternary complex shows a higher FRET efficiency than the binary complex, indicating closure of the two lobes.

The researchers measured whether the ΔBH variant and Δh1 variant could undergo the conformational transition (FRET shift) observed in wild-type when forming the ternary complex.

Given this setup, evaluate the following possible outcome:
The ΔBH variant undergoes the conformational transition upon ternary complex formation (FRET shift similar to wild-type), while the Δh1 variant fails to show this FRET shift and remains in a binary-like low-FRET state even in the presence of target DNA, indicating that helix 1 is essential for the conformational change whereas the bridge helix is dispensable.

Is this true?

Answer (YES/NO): YES